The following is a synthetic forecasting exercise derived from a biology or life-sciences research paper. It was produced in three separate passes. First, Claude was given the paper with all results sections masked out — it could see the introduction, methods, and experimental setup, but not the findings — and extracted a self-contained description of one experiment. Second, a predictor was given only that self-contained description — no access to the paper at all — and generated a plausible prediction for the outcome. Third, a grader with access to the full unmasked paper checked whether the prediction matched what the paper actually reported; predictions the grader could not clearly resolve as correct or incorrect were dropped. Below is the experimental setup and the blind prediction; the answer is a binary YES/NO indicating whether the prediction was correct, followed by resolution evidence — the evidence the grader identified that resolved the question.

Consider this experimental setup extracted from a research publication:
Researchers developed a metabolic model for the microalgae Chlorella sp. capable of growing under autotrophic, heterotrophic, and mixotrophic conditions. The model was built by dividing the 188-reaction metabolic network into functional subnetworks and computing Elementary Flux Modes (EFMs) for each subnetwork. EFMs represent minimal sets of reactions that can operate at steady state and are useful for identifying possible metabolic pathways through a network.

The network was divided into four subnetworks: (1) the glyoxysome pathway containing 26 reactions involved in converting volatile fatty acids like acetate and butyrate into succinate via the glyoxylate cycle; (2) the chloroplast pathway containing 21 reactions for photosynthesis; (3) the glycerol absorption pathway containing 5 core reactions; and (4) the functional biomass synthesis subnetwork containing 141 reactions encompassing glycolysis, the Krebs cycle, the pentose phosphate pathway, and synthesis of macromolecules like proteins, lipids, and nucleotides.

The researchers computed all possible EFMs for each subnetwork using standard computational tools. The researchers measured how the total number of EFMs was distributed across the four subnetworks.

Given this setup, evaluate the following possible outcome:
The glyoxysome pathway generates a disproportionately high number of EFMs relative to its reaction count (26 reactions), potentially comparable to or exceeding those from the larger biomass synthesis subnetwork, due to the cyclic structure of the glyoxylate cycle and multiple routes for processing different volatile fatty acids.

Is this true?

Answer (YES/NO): NO